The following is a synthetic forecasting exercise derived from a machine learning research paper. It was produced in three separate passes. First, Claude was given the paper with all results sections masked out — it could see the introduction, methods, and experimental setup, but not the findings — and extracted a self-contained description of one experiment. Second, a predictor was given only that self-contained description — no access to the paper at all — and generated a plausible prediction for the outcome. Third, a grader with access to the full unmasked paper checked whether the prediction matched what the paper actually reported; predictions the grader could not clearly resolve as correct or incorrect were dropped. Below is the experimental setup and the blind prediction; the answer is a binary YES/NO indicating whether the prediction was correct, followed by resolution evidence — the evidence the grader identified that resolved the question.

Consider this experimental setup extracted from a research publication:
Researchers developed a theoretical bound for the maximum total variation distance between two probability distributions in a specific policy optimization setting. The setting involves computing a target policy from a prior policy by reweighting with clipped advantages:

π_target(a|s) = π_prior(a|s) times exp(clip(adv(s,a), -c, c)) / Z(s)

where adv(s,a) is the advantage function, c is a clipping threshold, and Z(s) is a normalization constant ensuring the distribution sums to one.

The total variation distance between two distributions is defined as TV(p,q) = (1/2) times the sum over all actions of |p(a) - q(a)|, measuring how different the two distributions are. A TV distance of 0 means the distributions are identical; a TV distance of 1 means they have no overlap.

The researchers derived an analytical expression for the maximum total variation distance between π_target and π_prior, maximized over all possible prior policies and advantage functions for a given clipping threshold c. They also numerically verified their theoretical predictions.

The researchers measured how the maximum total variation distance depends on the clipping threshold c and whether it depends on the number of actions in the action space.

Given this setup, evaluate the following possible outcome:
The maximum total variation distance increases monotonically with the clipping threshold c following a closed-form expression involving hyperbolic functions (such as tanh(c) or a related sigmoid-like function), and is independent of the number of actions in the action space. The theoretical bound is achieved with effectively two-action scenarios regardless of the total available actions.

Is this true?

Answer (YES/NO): YES